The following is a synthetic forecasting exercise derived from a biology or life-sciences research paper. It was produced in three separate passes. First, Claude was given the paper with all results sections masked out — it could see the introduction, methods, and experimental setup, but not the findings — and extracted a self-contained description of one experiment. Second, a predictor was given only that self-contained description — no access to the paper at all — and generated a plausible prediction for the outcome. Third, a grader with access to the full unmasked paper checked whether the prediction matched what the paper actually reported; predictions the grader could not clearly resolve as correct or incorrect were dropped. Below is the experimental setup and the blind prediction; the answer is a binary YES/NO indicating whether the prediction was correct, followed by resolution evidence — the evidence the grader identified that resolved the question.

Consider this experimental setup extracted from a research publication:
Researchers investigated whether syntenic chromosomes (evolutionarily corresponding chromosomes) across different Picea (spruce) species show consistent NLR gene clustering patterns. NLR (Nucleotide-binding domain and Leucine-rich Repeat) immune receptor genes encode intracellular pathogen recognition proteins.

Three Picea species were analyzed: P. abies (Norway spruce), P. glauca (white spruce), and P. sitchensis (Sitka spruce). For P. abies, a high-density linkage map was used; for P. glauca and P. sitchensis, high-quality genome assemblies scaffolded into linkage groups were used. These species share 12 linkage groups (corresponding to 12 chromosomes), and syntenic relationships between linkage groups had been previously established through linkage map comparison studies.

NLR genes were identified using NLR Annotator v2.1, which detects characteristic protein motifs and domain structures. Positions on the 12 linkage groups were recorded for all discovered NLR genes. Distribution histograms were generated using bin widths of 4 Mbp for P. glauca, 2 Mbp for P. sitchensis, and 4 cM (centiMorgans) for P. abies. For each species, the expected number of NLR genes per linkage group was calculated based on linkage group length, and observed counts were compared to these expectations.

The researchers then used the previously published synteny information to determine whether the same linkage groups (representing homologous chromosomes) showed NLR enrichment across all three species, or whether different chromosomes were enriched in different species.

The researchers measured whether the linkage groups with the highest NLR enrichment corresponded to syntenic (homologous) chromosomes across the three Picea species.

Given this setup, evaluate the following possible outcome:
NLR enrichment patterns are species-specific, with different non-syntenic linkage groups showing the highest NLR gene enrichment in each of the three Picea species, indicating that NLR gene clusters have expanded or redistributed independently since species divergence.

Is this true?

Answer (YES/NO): NO